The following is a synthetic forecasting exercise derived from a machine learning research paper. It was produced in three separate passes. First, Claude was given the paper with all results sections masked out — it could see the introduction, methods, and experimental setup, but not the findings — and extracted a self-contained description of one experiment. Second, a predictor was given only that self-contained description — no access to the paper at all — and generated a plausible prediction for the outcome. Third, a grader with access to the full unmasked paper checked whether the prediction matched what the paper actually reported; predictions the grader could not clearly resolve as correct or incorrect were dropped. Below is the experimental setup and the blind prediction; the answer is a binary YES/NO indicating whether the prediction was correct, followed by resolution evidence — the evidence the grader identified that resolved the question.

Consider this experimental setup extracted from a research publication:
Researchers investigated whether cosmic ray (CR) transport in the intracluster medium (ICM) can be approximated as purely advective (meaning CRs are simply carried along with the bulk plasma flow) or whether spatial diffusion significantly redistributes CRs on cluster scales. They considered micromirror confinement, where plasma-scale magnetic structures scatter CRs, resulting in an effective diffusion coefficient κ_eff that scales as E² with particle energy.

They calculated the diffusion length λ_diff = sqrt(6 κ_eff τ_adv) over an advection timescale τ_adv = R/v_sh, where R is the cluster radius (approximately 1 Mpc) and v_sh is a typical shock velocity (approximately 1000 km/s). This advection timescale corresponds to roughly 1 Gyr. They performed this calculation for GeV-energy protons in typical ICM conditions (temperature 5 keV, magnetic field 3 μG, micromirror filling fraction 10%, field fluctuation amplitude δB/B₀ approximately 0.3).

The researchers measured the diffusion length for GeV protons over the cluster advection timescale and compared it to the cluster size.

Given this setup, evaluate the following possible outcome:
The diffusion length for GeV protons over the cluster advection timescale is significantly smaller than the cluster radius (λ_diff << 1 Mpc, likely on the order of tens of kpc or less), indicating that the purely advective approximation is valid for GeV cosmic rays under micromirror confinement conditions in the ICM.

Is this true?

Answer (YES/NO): YES